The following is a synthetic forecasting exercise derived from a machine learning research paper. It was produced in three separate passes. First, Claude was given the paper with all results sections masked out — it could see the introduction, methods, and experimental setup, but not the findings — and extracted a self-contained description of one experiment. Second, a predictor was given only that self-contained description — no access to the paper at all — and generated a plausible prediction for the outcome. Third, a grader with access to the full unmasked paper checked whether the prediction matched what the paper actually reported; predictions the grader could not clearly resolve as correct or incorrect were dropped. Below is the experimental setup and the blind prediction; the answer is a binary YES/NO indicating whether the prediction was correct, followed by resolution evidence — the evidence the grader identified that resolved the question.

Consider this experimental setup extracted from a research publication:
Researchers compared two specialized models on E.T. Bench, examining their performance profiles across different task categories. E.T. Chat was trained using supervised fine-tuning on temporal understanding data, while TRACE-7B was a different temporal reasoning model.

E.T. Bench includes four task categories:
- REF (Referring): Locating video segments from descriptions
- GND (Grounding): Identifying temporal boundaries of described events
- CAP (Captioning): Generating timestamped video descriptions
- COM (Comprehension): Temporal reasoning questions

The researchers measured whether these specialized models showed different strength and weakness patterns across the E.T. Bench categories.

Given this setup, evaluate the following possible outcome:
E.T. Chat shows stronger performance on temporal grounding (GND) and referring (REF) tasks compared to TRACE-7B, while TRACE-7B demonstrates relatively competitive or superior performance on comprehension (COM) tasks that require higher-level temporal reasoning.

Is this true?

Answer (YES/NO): YES